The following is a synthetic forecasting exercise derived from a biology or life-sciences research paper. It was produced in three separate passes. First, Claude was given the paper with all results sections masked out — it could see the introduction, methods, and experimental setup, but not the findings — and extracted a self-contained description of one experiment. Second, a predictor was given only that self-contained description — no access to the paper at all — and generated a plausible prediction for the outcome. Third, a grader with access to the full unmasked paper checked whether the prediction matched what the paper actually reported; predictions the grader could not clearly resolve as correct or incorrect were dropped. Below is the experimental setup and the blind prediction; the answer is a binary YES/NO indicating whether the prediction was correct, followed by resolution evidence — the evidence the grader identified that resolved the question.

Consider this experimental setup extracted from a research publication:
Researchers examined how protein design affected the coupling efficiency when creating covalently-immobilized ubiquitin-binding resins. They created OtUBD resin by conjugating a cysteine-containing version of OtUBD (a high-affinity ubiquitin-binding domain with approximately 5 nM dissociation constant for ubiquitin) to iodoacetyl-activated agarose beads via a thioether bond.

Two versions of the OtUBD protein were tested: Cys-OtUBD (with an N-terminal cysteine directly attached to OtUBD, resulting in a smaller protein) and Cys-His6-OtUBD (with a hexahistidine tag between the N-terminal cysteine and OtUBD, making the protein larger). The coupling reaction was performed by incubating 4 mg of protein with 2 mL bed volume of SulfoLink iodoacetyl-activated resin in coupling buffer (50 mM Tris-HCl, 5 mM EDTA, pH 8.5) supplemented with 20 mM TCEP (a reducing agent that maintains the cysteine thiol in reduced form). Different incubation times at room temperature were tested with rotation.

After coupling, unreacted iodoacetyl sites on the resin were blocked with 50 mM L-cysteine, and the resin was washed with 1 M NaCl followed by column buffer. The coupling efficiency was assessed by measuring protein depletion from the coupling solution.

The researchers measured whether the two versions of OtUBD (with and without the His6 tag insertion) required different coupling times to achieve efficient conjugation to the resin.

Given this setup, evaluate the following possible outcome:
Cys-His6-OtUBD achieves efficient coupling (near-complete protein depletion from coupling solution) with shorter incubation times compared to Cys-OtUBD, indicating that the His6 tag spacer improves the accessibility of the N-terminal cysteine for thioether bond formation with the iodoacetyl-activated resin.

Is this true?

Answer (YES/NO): NO